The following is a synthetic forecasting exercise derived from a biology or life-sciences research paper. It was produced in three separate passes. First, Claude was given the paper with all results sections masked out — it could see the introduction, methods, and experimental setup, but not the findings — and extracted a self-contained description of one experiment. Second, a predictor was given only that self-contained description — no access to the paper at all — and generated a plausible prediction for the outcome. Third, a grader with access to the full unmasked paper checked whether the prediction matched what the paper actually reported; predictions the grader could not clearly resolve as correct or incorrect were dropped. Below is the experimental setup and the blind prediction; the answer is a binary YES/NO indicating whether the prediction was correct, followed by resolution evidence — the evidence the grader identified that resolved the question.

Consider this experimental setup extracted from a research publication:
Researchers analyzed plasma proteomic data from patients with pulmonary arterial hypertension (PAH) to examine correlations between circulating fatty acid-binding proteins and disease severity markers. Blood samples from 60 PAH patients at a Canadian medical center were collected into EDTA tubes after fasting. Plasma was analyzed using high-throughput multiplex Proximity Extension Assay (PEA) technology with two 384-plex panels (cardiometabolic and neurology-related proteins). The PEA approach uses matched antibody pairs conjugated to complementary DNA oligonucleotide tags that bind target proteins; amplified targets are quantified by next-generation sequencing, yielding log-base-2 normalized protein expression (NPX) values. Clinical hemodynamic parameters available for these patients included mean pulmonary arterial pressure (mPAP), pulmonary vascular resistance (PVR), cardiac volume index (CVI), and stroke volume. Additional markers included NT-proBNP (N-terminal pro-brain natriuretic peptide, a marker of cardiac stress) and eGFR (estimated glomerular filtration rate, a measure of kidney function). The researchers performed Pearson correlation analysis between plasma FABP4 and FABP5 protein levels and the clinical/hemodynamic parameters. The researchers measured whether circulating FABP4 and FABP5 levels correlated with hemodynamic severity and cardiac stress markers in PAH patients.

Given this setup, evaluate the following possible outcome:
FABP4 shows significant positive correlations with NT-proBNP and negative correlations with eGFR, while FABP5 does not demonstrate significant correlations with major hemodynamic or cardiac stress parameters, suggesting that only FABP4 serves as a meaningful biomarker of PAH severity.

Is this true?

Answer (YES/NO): NO